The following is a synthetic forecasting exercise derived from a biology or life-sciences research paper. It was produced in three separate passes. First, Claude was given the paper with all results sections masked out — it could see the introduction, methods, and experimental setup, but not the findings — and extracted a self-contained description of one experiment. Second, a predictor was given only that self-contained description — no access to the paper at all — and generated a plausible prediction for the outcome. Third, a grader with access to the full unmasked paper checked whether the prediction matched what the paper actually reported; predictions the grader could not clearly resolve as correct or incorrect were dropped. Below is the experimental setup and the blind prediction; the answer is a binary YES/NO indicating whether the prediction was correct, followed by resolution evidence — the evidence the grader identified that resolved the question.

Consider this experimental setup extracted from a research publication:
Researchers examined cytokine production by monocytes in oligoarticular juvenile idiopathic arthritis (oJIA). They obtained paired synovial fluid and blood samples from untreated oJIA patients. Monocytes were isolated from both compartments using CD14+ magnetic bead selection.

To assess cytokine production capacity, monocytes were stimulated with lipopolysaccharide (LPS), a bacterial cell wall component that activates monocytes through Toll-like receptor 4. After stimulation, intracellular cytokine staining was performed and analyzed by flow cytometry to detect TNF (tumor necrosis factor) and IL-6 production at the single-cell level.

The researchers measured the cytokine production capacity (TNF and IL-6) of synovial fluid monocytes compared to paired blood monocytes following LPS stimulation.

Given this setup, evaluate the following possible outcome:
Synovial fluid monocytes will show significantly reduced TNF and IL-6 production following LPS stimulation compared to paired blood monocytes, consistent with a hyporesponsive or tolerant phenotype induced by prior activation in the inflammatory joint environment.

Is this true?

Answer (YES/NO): YES